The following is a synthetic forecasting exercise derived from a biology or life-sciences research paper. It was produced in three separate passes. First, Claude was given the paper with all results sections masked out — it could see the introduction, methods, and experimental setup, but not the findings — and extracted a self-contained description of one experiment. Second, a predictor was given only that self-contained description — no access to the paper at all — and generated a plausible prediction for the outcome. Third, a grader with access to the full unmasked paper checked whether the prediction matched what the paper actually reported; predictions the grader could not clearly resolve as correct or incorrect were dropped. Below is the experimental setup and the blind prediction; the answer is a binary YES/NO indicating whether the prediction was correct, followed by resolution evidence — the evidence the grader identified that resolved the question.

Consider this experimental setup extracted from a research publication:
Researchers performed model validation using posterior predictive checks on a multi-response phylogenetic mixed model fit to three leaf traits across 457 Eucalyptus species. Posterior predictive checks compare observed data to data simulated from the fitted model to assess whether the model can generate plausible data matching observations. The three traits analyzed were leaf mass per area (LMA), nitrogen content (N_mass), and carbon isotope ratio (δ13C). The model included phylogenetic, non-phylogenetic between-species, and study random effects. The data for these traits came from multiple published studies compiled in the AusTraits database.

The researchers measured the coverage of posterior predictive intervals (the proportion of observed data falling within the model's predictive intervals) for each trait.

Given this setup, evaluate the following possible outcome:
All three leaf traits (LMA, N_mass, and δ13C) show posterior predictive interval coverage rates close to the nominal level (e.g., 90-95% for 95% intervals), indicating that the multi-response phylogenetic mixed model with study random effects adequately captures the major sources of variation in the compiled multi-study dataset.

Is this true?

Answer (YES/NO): NO